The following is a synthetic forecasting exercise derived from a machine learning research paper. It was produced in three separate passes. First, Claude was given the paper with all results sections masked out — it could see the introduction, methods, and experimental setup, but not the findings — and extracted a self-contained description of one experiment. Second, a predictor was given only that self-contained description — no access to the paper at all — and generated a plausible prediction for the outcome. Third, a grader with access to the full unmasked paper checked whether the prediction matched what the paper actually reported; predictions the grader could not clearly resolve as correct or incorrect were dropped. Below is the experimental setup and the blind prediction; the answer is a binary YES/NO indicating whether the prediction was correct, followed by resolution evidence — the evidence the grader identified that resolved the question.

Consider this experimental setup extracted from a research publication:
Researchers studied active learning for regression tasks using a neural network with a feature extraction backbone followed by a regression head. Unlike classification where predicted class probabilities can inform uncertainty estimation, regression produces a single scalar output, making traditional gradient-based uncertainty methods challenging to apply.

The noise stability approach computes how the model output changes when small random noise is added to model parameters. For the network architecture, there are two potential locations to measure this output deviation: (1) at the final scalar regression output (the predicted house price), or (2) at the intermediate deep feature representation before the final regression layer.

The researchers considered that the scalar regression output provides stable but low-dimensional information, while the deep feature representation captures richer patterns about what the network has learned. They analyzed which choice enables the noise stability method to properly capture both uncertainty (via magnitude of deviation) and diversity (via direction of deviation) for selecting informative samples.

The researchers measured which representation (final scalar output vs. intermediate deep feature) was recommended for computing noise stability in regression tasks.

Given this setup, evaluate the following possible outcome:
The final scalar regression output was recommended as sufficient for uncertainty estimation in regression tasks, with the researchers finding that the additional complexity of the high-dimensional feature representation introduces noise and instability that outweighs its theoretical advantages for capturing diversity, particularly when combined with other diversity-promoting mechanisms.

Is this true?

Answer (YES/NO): NO